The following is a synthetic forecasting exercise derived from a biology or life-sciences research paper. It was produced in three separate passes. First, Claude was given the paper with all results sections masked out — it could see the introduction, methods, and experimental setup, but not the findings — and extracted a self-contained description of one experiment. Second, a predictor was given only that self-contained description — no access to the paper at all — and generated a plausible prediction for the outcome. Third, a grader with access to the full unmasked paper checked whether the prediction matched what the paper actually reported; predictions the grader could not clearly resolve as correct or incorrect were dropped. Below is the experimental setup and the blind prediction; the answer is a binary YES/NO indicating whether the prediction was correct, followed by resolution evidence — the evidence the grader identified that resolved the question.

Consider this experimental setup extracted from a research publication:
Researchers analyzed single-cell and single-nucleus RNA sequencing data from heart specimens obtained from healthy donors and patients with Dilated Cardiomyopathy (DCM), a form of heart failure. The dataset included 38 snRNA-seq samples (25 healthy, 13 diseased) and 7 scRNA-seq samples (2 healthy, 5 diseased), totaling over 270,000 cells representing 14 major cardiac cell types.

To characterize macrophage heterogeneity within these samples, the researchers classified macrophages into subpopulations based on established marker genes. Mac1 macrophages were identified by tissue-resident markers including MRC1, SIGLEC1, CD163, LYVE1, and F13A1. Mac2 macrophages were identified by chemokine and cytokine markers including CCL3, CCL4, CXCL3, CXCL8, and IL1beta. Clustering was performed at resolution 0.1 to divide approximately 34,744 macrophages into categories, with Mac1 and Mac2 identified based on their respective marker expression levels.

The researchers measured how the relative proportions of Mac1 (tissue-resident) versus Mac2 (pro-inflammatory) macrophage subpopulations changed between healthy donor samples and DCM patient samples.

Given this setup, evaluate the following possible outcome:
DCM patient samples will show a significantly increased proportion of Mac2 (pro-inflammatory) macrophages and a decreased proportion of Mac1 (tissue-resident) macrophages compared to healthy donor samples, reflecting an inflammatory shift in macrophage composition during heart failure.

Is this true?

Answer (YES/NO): YES